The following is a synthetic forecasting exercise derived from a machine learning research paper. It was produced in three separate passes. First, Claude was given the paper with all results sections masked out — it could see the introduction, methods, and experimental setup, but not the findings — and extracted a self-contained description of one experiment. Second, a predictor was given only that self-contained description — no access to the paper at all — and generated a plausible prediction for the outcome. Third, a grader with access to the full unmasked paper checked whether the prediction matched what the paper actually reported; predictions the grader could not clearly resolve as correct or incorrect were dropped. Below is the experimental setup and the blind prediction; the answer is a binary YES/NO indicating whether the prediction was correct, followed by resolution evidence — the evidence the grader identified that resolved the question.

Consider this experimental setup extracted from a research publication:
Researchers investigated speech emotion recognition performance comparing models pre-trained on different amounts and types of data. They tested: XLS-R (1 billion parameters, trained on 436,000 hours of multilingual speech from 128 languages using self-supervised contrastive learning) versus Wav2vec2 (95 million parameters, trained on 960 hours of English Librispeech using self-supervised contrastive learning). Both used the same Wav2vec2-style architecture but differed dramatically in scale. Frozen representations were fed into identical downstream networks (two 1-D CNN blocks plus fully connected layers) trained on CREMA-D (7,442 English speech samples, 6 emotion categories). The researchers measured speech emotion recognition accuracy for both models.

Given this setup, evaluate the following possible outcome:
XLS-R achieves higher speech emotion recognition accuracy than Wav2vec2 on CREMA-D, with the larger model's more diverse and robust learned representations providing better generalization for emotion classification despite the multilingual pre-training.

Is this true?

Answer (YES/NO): YES